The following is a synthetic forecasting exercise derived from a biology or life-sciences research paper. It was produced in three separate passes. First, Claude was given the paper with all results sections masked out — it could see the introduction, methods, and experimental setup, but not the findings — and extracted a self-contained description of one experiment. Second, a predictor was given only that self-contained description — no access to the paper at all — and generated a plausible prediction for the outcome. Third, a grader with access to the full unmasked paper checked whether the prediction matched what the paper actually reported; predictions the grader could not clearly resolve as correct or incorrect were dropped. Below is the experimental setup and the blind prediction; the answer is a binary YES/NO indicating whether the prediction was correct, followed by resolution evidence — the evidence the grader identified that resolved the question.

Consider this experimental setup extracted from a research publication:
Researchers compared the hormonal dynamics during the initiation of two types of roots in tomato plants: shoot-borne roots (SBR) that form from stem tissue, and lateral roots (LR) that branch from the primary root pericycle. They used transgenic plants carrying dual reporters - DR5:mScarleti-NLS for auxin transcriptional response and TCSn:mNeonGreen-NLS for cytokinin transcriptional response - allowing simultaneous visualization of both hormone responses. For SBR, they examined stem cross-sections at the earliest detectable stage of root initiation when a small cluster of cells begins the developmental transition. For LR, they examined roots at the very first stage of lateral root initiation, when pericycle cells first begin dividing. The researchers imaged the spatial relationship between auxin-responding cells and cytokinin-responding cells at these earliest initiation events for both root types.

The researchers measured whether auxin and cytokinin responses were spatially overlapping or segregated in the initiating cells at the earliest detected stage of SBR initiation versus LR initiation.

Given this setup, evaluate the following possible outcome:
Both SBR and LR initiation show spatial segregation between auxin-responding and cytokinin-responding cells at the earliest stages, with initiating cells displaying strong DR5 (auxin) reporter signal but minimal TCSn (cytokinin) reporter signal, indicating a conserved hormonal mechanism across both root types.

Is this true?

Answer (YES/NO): NO